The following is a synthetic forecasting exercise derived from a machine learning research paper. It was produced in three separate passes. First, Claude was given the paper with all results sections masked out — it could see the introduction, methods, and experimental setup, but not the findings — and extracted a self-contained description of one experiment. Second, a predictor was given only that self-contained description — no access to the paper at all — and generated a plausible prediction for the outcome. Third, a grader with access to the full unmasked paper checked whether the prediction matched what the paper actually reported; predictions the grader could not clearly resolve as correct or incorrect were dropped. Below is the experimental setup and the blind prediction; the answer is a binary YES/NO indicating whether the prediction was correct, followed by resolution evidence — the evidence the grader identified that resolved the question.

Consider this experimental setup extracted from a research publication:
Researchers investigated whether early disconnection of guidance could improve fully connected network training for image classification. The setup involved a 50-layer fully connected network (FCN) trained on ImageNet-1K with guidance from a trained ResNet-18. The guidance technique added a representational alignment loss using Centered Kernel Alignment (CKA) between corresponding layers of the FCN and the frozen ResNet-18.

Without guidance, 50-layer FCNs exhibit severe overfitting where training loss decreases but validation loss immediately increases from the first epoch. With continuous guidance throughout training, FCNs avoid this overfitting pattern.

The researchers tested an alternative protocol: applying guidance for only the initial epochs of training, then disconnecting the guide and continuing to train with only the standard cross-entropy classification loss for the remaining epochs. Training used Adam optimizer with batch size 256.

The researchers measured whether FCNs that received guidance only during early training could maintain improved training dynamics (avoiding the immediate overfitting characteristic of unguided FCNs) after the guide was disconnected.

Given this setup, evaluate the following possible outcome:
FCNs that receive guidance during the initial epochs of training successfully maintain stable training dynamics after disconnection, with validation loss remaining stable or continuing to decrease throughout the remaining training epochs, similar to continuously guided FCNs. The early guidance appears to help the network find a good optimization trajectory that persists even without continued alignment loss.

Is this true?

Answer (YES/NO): YES